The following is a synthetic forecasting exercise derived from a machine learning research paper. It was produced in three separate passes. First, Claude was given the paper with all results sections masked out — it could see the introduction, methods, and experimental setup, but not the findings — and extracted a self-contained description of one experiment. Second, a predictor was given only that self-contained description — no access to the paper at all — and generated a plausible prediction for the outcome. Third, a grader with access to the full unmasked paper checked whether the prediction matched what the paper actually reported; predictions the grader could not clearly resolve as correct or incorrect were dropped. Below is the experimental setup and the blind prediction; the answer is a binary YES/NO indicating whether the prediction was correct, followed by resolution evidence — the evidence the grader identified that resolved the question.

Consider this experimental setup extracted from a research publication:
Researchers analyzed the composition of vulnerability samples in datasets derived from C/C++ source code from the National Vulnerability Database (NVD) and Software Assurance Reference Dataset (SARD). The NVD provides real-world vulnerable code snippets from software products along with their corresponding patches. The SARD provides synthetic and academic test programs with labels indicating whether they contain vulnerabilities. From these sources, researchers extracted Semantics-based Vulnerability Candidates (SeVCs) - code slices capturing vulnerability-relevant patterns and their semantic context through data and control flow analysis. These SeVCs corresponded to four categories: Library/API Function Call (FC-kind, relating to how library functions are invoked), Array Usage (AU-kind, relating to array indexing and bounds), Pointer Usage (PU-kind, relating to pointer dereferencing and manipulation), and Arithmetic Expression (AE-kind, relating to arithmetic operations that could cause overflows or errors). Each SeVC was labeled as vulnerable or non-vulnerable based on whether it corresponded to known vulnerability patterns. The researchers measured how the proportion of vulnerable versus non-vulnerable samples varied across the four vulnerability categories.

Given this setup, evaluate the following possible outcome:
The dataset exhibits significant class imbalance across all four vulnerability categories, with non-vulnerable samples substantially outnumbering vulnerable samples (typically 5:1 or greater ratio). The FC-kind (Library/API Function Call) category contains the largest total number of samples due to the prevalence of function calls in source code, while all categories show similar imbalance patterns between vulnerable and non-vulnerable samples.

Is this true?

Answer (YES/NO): NO